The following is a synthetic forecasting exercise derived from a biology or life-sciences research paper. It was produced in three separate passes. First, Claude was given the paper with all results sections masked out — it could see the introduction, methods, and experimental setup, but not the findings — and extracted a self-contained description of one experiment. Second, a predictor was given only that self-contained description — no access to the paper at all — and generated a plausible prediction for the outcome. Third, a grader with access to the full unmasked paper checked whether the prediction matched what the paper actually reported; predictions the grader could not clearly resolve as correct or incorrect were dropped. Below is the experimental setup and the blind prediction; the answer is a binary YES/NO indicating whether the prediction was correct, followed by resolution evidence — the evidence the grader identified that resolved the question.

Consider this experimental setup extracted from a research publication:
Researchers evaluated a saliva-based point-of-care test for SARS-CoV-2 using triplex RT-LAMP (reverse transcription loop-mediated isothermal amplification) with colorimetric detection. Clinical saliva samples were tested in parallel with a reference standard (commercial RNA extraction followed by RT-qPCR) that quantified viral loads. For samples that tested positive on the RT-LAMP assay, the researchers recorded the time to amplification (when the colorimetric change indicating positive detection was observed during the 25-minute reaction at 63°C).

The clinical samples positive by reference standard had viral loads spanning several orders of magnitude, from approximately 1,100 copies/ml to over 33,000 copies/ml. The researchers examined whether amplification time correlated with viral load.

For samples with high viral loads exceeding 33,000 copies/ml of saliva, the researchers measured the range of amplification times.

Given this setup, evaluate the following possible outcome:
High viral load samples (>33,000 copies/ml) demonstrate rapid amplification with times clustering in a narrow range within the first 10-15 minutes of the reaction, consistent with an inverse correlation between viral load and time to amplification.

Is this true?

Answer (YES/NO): NO